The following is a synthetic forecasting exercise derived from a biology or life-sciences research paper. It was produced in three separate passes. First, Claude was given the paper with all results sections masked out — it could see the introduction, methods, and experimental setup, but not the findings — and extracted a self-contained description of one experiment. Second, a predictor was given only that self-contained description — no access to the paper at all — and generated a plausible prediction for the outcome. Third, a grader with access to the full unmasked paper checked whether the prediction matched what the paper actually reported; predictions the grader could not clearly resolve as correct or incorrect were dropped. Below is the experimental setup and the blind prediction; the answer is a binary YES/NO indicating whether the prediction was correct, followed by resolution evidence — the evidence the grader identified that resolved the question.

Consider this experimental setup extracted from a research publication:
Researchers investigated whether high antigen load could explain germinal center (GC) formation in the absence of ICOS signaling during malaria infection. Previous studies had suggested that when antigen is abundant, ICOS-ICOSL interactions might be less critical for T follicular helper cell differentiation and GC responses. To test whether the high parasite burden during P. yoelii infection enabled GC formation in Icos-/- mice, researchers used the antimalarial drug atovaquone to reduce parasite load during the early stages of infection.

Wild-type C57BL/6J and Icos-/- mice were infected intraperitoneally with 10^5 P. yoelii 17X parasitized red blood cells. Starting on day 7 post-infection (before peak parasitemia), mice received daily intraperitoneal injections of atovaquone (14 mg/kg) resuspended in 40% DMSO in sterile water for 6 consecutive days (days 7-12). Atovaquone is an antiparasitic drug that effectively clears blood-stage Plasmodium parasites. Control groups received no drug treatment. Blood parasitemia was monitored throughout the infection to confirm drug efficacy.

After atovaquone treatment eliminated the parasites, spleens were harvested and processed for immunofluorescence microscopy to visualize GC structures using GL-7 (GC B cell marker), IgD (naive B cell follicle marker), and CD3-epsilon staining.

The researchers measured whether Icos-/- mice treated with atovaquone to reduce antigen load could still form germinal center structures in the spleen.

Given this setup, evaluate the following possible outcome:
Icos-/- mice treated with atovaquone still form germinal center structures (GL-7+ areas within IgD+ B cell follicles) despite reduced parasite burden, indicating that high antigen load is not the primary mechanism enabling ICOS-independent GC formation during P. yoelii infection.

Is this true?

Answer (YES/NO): YES